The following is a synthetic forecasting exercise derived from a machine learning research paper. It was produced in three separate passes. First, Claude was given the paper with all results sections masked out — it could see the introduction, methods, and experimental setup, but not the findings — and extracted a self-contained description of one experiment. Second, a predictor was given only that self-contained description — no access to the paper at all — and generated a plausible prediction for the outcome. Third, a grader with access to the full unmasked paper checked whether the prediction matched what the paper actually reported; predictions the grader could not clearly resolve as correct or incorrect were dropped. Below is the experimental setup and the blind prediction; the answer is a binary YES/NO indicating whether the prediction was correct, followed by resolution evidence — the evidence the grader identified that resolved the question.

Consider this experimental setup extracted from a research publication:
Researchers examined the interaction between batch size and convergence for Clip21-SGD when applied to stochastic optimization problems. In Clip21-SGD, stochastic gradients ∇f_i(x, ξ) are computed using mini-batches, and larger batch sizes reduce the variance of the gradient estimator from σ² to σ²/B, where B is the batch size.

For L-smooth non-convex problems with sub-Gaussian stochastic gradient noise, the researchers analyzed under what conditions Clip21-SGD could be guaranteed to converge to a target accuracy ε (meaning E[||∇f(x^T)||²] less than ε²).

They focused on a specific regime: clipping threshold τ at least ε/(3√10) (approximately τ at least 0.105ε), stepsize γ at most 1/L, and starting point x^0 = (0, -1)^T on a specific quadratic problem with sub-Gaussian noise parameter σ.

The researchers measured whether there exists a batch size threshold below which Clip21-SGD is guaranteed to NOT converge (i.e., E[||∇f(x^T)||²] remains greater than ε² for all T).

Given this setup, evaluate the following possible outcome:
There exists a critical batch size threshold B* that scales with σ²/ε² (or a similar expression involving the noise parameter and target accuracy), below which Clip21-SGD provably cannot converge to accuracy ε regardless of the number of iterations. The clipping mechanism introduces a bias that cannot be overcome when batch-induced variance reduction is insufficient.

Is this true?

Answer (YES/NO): YES